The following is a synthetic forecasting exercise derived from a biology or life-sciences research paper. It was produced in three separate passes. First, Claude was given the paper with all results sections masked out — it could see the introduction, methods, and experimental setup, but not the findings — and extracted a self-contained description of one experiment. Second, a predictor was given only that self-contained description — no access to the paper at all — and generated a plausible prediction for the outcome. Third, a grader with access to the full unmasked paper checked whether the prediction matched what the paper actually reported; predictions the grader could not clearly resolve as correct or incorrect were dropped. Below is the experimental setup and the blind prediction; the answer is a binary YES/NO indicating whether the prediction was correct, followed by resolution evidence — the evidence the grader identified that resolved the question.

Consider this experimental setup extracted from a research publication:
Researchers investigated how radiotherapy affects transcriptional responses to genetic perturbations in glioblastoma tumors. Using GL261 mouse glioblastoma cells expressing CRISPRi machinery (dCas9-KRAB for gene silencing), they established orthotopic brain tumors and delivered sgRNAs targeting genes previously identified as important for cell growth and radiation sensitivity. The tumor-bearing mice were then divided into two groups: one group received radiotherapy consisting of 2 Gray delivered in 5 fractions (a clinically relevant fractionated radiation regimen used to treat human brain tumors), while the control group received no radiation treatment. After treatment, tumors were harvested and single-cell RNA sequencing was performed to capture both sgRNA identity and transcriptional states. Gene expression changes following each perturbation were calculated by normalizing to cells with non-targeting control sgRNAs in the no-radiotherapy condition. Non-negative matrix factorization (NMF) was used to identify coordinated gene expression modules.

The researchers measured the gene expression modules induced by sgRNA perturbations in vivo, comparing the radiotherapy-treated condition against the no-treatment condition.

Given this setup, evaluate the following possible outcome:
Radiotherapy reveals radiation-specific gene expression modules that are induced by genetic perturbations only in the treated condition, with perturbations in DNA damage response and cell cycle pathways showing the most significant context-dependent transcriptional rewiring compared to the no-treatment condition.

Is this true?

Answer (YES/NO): NO